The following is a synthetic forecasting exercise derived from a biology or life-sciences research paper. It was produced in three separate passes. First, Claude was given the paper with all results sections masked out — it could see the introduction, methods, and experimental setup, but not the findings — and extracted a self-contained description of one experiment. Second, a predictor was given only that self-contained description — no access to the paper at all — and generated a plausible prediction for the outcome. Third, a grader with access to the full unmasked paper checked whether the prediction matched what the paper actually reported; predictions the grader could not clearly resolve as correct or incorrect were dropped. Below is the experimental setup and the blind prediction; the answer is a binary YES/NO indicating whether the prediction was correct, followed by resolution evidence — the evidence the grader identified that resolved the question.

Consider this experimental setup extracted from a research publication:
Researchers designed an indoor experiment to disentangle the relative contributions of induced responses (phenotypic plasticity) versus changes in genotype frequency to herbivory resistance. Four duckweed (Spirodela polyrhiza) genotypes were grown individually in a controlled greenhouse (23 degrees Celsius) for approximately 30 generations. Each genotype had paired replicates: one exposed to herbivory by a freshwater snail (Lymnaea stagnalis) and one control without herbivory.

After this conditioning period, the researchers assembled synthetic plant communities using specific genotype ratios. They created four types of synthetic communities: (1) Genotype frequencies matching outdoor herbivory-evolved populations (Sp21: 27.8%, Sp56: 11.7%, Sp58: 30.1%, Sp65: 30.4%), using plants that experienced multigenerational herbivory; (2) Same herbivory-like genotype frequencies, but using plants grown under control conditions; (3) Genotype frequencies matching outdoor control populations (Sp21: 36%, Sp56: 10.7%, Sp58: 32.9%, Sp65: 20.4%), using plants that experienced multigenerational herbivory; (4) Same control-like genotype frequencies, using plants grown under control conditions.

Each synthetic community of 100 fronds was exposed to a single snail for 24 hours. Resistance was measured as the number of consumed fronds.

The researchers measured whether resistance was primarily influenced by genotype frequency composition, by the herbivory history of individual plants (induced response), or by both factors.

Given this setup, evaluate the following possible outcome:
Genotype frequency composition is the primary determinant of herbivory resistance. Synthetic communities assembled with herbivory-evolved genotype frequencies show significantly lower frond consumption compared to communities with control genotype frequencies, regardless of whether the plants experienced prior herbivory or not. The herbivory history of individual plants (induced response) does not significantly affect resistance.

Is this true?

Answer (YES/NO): NO